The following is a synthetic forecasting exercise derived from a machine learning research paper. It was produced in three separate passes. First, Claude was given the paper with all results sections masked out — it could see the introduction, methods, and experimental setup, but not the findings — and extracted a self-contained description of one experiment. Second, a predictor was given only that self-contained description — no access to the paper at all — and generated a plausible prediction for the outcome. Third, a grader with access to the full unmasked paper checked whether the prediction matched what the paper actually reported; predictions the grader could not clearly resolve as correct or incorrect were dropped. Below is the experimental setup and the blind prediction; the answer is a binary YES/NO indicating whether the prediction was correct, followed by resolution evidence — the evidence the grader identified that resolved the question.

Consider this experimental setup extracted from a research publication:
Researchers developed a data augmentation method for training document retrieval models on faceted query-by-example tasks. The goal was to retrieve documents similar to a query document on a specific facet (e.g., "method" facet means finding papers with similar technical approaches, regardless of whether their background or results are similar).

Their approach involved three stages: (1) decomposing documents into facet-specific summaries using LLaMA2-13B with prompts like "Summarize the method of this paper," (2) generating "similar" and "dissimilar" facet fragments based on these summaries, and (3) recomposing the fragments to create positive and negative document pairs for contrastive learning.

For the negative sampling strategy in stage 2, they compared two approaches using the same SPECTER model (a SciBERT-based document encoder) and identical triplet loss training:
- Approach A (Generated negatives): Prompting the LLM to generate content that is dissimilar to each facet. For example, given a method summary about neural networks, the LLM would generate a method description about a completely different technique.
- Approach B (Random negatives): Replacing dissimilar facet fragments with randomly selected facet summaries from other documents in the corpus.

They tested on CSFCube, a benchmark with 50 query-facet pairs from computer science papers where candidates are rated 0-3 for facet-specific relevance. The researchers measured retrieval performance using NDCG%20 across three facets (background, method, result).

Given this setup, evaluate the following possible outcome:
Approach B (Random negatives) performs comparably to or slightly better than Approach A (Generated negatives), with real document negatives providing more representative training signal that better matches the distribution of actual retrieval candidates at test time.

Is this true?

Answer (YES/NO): NO